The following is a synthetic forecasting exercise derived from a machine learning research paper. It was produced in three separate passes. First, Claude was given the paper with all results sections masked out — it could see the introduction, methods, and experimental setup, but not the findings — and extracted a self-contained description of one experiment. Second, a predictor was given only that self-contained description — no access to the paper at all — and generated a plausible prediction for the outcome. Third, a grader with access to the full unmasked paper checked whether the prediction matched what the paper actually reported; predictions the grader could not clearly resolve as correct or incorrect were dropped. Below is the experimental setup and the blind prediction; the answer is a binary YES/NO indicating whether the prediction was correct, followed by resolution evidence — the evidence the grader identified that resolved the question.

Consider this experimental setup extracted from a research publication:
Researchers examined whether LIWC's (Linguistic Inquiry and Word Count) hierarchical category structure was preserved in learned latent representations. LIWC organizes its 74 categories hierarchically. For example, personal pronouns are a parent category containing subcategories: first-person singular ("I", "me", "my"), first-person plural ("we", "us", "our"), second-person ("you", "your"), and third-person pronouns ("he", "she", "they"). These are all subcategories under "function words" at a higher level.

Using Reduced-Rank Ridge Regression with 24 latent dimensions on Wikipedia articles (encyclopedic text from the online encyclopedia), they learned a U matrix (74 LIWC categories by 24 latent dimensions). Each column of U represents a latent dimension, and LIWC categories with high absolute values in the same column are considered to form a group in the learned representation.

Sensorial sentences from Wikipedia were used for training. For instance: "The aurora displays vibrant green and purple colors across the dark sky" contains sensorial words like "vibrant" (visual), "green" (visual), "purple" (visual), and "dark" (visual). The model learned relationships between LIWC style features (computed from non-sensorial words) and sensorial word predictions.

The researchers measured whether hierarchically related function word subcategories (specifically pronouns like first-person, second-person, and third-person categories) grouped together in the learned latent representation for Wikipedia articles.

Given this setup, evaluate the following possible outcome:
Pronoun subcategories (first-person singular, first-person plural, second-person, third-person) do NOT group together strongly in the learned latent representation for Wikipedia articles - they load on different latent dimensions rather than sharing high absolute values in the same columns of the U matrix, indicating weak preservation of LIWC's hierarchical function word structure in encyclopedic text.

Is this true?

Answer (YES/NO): NO